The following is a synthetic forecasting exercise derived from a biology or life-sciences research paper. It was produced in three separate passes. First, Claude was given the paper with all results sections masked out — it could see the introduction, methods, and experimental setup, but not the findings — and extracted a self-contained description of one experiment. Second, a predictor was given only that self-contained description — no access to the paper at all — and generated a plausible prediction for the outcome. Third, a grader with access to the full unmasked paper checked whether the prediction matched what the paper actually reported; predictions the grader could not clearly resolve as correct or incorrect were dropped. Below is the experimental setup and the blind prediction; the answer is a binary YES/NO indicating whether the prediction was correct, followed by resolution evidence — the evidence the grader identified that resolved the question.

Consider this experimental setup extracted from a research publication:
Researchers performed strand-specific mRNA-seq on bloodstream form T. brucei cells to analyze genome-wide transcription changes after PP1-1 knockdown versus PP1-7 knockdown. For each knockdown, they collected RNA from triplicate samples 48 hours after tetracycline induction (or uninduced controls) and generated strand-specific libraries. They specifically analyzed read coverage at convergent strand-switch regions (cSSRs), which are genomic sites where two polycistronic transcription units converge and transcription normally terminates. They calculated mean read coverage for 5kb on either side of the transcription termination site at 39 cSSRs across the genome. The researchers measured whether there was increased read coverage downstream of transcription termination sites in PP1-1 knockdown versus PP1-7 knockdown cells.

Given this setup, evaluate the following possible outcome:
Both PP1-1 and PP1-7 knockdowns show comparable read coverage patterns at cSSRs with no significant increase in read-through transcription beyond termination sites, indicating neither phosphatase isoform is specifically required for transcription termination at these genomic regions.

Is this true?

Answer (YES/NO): NO